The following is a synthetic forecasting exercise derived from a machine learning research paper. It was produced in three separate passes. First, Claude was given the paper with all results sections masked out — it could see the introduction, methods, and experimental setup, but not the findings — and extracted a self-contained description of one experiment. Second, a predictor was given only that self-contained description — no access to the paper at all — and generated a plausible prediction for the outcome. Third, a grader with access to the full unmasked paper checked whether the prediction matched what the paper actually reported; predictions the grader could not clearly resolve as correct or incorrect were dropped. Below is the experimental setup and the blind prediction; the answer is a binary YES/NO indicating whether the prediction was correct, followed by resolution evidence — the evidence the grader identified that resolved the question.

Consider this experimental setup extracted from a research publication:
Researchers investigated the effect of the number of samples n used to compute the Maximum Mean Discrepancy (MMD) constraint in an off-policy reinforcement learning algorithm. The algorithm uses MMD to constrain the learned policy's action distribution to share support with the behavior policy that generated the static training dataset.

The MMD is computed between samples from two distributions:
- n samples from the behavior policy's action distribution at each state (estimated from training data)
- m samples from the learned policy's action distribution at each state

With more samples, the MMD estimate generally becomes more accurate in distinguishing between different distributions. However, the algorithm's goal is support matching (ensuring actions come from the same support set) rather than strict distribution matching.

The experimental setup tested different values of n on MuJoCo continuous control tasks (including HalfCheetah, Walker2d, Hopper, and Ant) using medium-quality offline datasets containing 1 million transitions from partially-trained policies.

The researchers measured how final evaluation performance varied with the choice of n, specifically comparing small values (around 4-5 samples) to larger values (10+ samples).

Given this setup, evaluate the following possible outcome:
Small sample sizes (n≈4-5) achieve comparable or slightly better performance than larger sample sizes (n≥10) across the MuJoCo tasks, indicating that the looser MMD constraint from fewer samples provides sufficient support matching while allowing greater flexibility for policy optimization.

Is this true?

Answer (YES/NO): YES